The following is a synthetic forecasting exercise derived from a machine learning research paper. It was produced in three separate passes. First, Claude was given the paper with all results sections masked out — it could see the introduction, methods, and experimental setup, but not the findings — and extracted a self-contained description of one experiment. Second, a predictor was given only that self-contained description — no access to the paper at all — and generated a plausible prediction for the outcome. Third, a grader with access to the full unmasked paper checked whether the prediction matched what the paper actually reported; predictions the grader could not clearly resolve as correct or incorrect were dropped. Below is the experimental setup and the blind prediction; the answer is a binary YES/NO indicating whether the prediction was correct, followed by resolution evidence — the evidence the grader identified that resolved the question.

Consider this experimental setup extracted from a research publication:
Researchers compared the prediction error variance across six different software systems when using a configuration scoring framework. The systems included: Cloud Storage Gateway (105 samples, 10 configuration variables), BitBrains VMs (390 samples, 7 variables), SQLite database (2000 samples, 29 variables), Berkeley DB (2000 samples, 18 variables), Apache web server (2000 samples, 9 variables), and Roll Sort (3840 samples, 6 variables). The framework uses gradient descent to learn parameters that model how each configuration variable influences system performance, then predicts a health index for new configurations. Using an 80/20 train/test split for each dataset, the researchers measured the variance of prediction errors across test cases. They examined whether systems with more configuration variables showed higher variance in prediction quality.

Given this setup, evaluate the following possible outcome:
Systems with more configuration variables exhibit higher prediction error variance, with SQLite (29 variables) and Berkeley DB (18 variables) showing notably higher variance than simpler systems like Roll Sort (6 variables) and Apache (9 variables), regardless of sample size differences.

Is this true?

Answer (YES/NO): NO